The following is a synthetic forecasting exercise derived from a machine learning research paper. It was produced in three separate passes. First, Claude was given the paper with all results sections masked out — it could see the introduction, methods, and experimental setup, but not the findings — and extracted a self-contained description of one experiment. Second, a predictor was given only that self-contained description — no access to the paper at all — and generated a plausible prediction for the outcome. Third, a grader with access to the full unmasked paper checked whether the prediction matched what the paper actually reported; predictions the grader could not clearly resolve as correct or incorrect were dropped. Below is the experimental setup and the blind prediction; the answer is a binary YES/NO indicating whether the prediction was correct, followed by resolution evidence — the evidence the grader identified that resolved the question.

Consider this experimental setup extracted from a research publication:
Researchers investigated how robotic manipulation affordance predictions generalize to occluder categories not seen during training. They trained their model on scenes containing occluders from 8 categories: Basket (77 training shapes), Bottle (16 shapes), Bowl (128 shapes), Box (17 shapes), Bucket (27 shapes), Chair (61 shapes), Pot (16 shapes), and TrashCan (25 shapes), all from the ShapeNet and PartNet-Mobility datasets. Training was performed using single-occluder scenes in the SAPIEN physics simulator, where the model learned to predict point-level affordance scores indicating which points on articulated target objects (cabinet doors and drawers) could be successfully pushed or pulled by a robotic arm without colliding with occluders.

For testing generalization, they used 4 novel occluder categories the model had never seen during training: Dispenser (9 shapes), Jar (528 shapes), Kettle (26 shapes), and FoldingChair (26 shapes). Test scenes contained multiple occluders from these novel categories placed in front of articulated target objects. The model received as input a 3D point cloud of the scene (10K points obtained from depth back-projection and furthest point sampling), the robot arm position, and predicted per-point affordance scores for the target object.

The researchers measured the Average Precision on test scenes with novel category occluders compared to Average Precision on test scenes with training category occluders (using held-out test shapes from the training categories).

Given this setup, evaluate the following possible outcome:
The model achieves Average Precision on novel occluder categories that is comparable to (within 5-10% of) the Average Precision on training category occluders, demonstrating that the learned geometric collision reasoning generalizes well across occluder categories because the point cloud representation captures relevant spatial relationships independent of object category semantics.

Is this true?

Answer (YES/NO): NO